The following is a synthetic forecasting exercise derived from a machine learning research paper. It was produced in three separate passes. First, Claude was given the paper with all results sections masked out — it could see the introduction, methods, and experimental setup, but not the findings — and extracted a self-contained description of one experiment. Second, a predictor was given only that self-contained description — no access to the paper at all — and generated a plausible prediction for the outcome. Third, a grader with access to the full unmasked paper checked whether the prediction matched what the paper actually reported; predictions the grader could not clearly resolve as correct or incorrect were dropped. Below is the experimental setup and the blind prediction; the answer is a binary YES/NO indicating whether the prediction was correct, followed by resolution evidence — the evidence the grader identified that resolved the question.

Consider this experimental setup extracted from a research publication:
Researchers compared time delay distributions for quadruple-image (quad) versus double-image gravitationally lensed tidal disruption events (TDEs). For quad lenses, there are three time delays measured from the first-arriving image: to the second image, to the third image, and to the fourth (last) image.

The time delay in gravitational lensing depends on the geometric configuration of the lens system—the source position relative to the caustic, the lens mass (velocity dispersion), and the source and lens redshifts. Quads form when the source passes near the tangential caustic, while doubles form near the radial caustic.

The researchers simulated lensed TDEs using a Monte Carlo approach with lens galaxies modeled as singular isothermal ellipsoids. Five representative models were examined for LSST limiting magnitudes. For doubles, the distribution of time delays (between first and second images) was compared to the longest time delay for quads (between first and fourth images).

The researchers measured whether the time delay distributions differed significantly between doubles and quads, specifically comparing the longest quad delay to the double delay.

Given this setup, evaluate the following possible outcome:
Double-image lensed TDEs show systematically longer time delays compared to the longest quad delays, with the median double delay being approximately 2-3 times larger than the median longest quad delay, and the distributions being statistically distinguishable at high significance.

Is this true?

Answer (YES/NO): NO